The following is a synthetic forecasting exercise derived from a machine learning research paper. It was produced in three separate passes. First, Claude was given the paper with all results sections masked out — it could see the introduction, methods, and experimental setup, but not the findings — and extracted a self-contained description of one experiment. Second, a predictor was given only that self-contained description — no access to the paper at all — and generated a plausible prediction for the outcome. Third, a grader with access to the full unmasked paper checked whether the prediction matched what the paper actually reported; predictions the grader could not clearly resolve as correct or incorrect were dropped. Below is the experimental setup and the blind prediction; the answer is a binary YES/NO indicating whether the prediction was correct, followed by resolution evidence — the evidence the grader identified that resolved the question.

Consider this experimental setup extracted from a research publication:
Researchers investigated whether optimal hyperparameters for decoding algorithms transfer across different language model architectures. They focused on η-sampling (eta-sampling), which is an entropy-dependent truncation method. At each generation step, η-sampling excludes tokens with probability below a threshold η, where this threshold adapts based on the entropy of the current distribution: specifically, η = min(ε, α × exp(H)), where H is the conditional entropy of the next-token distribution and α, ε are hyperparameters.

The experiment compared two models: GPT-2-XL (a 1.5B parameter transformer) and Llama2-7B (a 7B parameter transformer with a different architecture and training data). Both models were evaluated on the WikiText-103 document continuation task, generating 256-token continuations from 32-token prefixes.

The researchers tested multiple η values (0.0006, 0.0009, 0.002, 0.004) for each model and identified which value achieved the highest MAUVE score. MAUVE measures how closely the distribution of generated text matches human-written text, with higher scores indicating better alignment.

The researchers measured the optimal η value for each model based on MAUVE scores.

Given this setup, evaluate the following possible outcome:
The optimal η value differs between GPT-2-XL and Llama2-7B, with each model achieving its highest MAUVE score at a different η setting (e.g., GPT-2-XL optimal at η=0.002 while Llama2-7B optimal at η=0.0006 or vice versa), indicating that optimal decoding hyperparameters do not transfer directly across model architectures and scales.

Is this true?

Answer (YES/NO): YES